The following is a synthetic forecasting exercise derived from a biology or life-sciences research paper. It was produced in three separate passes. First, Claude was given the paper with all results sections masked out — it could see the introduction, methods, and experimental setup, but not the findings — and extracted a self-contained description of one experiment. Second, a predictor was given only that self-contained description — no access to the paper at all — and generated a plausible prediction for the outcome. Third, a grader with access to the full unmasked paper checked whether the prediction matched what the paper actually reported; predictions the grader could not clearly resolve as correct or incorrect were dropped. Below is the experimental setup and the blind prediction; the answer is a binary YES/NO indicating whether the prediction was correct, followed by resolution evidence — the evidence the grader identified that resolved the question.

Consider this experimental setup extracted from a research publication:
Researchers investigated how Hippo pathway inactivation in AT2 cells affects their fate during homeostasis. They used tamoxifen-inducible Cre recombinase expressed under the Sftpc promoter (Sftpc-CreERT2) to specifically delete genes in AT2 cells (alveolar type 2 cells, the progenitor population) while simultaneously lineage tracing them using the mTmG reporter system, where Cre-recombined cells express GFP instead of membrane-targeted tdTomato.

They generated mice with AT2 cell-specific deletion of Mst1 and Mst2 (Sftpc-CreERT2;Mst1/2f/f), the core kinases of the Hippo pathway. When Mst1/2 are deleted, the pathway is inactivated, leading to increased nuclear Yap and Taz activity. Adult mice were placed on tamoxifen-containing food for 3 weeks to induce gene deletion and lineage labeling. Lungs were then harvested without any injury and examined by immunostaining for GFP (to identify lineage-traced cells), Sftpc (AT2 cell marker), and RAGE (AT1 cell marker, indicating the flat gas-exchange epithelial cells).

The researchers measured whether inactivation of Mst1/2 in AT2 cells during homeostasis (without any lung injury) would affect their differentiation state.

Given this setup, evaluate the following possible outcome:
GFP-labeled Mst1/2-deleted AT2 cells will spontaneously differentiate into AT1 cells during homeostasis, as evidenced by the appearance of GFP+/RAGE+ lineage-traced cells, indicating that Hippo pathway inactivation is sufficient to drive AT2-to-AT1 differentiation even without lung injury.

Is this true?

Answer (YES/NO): YES